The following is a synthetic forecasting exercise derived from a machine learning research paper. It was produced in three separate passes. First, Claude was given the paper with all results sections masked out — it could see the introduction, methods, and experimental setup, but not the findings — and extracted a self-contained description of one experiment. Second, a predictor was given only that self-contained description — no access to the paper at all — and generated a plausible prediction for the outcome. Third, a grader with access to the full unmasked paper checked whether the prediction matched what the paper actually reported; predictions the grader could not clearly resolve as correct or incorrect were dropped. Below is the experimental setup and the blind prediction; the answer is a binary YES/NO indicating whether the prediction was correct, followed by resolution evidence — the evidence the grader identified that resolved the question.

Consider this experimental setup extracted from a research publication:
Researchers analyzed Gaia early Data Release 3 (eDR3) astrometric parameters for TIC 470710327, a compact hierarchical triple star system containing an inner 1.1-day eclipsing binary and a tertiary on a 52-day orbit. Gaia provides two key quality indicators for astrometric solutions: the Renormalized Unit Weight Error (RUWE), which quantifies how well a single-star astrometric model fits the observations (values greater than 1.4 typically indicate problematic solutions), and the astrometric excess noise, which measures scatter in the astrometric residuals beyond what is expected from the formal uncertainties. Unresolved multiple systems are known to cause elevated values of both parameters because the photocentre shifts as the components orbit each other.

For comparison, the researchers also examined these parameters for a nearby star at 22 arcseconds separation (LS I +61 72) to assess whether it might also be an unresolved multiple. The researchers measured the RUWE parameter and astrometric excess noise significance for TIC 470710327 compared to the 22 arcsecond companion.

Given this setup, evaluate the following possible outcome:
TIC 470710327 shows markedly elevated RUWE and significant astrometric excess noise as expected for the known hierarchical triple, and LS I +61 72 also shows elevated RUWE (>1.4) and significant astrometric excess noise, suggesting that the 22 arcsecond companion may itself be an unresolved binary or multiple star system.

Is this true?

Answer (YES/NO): NO